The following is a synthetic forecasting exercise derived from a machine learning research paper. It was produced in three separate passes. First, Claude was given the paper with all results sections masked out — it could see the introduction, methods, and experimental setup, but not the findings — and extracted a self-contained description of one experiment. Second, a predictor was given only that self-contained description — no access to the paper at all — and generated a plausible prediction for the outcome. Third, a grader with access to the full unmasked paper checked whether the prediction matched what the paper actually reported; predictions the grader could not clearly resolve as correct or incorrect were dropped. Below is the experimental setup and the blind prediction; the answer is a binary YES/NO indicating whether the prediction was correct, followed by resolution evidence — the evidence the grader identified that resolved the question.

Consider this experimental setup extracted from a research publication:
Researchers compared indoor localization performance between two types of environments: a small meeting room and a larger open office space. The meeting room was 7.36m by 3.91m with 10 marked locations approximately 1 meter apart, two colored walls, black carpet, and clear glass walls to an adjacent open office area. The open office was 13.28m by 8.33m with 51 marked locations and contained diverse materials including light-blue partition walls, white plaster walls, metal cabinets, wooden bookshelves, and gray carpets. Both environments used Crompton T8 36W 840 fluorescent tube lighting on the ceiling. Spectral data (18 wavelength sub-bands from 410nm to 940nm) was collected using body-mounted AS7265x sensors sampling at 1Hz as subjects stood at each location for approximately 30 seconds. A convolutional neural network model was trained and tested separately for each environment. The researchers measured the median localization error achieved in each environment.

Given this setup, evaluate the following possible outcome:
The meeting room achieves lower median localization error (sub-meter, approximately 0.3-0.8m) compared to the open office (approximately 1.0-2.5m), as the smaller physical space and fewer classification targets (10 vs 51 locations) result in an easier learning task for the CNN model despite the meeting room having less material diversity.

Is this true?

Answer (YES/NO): NO